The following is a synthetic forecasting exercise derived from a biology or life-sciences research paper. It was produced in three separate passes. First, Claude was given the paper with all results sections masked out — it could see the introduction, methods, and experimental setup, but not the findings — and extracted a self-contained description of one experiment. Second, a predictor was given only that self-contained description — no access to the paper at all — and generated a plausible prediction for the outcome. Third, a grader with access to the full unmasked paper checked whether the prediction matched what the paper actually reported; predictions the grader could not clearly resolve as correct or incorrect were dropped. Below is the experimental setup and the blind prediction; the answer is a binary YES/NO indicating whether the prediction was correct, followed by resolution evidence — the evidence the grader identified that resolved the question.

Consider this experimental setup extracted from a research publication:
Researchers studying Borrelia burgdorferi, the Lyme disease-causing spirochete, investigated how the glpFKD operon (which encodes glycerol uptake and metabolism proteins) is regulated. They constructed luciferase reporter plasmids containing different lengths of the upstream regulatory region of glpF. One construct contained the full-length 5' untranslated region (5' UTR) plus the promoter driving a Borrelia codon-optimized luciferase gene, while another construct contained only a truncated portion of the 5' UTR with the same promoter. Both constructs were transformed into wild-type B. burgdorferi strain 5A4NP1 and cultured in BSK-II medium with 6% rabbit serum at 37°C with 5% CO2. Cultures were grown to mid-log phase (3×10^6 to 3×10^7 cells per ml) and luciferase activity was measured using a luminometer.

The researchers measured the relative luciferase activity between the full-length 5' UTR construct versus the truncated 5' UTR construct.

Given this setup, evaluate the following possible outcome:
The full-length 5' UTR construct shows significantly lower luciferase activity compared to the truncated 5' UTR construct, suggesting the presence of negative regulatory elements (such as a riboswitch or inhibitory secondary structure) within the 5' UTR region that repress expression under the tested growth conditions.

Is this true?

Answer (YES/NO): YES